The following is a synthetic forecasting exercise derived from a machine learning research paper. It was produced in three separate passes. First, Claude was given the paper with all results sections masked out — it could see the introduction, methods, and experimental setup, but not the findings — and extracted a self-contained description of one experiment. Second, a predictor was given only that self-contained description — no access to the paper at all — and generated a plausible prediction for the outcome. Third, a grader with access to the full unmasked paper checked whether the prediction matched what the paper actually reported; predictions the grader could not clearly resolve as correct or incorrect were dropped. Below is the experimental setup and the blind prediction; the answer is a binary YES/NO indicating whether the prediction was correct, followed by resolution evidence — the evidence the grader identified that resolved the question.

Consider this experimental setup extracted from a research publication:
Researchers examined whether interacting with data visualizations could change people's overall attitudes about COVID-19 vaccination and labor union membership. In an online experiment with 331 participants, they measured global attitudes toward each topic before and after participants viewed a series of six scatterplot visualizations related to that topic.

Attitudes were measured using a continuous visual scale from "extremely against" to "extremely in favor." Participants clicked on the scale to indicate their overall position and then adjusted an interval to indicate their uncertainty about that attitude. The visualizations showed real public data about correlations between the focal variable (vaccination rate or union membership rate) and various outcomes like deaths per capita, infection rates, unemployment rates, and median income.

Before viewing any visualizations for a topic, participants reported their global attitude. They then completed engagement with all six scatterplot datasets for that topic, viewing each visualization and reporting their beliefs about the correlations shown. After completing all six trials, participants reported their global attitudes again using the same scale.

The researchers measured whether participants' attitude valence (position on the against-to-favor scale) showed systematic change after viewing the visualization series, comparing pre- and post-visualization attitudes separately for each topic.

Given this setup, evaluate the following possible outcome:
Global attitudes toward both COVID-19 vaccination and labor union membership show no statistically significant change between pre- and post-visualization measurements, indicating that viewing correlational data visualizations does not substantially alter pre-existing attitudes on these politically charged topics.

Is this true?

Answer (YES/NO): YES